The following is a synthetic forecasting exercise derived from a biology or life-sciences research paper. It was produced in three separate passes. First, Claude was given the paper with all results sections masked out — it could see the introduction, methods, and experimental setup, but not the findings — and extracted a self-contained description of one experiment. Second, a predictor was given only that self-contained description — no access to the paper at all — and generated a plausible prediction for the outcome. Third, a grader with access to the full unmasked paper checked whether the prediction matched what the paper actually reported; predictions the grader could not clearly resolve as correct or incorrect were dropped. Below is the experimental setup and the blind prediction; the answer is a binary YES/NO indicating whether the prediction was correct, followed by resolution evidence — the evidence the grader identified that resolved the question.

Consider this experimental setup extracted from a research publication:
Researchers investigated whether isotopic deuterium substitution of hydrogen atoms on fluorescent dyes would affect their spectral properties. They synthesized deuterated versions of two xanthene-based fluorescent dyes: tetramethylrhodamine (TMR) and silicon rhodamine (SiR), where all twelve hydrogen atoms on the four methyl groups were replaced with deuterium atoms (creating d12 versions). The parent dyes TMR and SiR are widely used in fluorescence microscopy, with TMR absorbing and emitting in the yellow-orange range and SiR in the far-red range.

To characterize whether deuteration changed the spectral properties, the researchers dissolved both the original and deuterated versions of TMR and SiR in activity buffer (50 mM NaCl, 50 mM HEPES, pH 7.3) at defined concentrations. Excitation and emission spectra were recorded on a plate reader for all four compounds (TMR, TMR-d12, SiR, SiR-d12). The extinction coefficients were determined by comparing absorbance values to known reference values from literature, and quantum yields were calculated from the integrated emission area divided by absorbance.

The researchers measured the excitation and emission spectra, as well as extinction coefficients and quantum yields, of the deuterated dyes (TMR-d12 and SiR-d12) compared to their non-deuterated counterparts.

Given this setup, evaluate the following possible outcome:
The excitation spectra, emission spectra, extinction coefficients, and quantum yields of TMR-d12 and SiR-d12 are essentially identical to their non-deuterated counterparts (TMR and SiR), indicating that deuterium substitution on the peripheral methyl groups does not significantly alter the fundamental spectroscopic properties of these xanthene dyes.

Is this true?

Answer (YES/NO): NO